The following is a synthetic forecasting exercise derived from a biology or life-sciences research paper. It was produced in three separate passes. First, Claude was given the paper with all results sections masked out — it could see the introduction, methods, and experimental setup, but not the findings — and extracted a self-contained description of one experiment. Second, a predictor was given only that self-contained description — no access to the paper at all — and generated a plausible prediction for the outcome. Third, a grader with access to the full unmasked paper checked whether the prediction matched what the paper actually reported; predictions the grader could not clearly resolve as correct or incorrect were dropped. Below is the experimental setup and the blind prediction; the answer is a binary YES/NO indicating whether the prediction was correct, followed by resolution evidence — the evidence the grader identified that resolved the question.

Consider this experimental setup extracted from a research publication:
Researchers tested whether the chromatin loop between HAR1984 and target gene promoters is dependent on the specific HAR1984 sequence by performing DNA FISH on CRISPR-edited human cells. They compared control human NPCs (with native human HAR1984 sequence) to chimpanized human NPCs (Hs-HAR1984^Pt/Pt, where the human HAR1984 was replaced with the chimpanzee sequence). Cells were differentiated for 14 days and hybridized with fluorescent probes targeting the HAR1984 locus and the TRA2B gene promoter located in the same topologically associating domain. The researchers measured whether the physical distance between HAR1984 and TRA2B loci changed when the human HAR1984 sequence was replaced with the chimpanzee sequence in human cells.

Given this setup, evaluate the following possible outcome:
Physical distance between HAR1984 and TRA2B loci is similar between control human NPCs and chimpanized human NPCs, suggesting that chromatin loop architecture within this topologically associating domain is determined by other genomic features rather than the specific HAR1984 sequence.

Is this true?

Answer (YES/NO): NO